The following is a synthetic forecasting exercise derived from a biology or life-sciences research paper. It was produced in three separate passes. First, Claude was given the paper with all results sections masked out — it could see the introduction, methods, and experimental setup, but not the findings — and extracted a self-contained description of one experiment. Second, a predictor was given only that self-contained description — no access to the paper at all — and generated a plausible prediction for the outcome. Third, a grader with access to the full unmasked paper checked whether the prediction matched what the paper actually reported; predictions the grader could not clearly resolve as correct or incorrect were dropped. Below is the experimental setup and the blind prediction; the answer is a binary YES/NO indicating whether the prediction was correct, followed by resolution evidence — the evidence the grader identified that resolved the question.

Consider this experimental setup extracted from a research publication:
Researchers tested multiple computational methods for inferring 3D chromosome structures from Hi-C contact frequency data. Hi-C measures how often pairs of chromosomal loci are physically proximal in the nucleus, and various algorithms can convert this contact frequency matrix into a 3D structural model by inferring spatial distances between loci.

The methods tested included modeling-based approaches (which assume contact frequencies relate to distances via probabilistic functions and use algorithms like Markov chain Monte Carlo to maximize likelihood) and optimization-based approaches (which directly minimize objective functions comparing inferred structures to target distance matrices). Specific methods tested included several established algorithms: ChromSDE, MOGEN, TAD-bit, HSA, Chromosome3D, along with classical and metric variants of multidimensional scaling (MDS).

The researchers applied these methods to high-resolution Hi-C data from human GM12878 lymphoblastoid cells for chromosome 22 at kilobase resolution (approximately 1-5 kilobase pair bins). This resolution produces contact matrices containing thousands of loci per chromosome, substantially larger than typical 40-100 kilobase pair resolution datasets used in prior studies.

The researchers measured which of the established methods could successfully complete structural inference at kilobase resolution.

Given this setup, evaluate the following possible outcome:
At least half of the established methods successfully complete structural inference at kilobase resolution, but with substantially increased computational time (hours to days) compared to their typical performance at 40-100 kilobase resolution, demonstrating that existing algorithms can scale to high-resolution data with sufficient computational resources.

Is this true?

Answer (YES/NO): YES